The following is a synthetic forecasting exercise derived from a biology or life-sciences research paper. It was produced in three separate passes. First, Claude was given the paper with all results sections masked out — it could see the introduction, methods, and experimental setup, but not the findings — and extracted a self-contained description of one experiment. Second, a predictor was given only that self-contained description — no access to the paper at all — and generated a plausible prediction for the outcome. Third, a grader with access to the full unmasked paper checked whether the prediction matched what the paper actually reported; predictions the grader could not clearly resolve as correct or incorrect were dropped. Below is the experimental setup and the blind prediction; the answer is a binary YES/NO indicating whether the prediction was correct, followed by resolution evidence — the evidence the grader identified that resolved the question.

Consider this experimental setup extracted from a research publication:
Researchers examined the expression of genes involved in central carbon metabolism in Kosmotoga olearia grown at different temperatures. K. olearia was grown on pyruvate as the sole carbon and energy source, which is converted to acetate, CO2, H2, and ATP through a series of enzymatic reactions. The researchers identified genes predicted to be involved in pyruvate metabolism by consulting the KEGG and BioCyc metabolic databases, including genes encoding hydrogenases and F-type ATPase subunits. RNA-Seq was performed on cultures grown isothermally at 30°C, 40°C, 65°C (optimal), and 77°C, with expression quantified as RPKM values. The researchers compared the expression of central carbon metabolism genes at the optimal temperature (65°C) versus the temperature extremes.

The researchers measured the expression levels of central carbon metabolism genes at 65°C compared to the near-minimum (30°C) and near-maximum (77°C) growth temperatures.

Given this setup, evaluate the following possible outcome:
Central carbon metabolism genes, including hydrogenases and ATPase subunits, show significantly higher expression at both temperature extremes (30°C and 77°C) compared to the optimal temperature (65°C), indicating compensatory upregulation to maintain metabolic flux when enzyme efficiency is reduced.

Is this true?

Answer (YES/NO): NO